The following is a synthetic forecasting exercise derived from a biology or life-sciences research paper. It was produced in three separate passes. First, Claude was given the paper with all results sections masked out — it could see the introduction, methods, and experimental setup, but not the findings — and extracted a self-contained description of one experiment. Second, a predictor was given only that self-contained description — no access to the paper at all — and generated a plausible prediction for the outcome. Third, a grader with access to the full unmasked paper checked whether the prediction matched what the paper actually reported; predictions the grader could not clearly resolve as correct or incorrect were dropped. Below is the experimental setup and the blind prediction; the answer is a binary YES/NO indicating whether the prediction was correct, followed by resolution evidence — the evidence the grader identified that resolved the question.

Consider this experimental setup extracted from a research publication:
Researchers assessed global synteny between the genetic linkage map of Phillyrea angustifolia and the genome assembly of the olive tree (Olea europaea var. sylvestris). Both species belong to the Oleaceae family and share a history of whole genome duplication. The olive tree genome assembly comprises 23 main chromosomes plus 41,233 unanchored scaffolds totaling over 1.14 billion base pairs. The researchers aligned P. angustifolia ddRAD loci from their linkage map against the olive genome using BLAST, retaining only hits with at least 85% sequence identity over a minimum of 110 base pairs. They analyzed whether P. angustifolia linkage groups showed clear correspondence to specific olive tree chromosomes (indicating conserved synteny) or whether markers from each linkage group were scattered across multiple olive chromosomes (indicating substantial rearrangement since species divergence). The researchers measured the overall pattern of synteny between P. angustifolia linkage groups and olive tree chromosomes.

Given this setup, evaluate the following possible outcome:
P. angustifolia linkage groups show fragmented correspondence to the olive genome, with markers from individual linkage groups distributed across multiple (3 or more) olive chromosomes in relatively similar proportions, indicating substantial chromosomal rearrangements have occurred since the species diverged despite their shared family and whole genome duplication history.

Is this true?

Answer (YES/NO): NO